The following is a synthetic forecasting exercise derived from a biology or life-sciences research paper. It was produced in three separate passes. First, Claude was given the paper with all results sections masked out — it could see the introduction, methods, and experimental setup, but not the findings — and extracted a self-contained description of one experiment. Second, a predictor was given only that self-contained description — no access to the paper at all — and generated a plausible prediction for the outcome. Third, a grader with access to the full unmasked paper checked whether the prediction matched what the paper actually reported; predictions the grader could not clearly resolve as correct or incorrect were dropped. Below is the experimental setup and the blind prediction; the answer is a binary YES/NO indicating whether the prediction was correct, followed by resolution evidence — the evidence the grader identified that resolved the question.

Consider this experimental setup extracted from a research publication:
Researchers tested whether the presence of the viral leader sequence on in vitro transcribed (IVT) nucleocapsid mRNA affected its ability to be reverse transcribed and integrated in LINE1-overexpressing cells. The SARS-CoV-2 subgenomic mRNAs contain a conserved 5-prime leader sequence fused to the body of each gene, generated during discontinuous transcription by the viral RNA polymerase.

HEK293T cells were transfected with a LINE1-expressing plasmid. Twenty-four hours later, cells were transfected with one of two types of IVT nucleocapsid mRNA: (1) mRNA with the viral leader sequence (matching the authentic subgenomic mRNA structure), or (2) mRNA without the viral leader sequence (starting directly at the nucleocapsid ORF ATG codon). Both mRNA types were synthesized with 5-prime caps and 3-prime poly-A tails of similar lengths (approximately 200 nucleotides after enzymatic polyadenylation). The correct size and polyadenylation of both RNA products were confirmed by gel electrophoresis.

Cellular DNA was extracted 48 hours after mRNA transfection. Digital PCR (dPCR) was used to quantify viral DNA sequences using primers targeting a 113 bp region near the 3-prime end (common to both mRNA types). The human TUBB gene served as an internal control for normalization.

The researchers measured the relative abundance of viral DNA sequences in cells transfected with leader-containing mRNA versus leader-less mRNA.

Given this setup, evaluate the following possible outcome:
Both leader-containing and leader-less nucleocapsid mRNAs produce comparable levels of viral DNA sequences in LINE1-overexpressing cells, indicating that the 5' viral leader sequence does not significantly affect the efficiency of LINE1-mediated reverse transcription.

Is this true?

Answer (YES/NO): YES